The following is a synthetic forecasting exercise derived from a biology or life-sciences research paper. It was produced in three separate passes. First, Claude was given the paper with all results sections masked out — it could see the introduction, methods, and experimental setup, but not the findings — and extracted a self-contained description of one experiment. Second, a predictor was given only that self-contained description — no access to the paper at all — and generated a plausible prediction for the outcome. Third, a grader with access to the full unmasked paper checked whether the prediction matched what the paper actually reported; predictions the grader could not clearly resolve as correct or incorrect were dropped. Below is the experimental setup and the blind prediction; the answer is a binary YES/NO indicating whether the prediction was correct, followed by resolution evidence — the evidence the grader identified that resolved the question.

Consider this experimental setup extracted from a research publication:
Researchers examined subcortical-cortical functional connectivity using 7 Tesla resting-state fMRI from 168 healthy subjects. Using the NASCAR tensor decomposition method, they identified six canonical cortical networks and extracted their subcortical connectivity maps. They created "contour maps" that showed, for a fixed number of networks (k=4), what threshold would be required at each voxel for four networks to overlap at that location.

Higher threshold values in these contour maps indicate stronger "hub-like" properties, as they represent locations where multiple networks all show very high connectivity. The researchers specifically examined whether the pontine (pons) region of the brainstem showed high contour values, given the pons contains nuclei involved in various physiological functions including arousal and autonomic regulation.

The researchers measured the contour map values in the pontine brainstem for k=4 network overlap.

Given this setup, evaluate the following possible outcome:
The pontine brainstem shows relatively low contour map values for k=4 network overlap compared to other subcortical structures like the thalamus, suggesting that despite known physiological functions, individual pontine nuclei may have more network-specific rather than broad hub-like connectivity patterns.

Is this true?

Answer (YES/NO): NO